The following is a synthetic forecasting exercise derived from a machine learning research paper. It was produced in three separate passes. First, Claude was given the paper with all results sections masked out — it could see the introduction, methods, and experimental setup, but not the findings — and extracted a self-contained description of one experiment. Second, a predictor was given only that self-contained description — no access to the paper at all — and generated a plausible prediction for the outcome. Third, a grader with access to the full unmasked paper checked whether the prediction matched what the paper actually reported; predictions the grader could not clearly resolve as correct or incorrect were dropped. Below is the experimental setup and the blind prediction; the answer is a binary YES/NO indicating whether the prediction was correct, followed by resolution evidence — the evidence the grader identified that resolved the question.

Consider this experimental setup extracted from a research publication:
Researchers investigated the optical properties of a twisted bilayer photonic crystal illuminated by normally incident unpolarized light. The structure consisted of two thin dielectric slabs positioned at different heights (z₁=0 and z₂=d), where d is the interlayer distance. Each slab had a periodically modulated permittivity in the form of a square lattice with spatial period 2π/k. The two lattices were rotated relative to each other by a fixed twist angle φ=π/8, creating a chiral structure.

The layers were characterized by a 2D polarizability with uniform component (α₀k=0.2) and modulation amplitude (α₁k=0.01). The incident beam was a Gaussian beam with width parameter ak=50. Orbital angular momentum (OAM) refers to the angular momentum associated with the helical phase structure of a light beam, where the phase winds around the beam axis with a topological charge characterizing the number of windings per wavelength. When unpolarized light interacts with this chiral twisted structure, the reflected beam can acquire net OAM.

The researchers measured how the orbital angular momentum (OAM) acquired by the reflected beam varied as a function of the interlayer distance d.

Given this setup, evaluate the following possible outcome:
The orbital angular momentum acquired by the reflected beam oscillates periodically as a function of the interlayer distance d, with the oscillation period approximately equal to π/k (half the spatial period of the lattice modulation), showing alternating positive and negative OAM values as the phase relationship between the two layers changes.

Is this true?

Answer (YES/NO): NO